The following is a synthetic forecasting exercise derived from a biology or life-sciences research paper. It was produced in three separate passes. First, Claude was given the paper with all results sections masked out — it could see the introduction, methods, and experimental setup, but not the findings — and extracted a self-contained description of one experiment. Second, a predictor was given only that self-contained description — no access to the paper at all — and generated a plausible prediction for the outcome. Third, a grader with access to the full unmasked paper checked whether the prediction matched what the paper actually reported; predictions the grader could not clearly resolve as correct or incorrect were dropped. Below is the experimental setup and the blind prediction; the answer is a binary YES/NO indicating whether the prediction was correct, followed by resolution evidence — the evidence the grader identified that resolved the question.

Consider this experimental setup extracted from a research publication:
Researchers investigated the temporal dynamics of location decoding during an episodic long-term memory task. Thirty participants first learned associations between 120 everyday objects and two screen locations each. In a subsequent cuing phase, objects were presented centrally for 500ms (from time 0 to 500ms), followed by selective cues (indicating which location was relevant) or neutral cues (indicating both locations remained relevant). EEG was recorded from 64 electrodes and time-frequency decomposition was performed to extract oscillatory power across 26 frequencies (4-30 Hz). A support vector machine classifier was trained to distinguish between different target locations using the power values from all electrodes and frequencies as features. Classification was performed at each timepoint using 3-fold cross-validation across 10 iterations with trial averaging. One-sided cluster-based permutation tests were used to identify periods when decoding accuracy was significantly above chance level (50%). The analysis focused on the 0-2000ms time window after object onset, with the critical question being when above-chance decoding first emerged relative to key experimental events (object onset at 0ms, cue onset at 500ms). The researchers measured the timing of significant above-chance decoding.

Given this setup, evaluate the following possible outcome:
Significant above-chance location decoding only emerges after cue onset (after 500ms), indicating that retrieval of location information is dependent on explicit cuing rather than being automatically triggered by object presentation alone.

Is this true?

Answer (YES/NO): NO